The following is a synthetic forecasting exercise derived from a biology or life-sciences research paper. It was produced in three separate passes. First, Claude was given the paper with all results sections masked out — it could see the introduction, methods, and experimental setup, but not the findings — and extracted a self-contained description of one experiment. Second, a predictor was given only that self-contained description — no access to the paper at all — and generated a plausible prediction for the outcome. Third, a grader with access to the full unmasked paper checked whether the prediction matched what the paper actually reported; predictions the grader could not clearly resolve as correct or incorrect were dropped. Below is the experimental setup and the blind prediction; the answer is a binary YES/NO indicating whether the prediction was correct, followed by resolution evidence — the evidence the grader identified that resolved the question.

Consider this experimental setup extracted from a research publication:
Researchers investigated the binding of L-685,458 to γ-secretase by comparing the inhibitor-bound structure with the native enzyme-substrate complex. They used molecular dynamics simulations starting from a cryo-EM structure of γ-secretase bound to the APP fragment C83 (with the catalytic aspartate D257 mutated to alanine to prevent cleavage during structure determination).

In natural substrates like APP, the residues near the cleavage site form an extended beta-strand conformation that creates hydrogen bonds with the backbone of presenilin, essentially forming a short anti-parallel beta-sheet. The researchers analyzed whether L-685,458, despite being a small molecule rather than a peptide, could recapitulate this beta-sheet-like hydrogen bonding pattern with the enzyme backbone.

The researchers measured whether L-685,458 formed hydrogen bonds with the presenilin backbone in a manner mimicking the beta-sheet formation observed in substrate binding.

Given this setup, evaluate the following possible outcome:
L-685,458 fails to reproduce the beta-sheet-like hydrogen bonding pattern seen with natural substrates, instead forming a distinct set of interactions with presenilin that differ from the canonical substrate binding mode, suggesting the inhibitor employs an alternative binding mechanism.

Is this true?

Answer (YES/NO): NO